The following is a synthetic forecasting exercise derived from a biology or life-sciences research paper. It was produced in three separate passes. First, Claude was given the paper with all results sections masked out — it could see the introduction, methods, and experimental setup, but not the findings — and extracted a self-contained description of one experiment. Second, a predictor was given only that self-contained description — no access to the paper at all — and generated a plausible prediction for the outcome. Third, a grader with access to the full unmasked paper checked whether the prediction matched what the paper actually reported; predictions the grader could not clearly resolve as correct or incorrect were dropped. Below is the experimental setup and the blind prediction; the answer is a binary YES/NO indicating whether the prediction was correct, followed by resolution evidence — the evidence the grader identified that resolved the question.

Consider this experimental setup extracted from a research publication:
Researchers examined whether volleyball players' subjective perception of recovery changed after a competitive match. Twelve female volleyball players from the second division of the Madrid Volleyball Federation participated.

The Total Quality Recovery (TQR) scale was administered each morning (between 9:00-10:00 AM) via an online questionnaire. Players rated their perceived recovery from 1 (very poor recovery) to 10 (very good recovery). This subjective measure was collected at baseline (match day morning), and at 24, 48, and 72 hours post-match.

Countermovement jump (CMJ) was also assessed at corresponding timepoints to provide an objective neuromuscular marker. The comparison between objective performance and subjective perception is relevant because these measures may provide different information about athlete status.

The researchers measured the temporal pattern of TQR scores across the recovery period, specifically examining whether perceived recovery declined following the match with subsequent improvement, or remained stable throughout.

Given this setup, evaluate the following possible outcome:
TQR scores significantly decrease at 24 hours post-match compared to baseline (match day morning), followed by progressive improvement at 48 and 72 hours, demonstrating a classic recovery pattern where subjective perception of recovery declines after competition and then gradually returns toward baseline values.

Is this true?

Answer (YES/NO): NO